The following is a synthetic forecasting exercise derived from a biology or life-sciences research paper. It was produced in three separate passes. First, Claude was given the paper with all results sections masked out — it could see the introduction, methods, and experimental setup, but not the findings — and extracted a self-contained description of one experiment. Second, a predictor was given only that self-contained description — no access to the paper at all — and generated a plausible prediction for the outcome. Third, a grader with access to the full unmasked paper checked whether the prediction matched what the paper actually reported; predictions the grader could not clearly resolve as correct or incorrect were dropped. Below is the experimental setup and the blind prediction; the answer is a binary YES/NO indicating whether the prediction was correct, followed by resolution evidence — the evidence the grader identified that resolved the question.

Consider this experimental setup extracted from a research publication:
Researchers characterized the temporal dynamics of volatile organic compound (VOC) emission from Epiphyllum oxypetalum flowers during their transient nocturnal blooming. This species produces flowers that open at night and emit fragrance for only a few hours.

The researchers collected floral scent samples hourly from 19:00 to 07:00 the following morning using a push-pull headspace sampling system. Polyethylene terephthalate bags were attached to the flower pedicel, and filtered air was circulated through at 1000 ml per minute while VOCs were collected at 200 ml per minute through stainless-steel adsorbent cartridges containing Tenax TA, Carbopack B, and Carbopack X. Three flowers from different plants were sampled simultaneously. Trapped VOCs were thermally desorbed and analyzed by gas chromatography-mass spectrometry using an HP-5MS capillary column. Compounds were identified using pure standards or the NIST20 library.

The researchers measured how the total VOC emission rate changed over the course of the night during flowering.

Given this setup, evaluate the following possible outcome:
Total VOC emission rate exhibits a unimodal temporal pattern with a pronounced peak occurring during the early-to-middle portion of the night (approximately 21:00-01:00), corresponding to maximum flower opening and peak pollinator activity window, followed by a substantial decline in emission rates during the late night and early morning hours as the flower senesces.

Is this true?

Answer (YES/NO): NO